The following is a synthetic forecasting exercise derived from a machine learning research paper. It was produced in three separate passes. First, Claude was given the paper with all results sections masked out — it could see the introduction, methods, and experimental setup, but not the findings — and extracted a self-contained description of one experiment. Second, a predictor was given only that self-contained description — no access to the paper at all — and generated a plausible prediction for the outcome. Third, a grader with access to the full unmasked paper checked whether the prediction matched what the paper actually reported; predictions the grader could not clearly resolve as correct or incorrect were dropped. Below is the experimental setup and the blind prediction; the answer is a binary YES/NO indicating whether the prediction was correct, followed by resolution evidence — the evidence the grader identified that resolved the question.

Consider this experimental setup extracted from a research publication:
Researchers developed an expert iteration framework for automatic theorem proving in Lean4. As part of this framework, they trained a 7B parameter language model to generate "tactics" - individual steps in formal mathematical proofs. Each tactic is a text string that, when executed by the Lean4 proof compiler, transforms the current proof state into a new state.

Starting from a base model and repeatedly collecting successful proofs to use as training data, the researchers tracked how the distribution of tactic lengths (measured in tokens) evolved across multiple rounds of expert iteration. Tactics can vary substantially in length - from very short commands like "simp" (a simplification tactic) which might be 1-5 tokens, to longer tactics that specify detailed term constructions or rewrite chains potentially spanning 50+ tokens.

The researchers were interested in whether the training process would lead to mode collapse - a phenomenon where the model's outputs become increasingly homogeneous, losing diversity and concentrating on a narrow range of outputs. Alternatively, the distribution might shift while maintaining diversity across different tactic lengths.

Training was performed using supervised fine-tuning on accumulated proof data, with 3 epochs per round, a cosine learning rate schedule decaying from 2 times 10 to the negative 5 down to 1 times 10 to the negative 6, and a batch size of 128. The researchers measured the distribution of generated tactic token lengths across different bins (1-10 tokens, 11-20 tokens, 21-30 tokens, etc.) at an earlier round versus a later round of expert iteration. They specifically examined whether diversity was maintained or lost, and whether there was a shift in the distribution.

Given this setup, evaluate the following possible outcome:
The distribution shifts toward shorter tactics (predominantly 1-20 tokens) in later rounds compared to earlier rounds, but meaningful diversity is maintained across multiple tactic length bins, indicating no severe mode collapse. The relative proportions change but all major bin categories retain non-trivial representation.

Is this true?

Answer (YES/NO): NO